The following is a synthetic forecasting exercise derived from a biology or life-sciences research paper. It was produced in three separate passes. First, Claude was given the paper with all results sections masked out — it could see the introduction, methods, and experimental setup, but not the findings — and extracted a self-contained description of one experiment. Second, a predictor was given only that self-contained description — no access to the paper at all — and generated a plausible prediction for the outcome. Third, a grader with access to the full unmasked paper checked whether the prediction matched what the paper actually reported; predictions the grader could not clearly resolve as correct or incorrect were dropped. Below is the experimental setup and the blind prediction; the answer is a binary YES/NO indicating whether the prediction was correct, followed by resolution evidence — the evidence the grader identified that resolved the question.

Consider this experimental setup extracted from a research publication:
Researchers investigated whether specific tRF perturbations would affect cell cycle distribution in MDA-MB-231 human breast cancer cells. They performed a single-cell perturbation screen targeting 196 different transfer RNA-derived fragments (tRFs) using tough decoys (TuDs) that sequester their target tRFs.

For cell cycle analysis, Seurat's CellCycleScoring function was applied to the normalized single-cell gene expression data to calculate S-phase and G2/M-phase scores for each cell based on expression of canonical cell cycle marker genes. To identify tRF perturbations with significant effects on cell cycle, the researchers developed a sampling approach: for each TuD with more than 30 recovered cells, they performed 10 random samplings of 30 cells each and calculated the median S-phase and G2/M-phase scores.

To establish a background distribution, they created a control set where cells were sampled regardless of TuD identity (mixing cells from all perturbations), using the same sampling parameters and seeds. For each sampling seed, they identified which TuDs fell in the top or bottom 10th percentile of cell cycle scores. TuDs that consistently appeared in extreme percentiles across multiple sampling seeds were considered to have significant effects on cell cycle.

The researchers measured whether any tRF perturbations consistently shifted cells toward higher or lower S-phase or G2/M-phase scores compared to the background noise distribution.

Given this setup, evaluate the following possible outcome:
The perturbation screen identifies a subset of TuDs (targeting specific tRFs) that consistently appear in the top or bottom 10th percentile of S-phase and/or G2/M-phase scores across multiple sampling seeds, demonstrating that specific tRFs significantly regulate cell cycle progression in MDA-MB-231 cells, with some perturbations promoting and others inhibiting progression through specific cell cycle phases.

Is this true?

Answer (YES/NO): YES